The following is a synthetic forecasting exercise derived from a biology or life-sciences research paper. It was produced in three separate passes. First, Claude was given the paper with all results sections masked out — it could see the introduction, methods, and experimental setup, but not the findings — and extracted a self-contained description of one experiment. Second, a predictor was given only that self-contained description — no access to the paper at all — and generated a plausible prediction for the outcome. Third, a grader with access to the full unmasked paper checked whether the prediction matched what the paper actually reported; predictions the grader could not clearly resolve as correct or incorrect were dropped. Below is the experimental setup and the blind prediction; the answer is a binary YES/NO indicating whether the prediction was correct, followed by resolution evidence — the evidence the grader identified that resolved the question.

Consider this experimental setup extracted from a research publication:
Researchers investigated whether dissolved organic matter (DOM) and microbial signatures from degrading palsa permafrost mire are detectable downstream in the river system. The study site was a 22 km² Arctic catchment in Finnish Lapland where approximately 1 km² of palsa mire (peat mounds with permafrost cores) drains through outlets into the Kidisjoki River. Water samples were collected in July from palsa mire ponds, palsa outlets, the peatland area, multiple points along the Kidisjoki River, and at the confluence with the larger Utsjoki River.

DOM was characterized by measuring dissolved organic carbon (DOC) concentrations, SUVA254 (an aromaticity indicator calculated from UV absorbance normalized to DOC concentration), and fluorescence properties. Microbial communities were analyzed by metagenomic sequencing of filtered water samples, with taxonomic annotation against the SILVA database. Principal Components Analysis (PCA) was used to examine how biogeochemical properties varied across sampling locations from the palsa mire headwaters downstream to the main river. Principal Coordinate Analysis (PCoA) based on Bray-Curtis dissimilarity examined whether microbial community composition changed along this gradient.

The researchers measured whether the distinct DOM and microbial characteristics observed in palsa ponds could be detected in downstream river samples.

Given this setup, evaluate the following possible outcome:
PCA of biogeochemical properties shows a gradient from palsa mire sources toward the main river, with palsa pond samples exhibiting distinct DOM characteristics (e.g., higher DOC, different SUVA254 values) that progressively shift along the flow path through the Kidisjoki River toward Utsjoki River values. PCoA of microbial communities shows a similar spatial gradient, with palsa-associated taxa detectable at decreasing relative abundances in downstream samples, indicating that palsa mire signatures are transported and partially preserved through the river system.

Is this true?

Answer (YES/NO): NO